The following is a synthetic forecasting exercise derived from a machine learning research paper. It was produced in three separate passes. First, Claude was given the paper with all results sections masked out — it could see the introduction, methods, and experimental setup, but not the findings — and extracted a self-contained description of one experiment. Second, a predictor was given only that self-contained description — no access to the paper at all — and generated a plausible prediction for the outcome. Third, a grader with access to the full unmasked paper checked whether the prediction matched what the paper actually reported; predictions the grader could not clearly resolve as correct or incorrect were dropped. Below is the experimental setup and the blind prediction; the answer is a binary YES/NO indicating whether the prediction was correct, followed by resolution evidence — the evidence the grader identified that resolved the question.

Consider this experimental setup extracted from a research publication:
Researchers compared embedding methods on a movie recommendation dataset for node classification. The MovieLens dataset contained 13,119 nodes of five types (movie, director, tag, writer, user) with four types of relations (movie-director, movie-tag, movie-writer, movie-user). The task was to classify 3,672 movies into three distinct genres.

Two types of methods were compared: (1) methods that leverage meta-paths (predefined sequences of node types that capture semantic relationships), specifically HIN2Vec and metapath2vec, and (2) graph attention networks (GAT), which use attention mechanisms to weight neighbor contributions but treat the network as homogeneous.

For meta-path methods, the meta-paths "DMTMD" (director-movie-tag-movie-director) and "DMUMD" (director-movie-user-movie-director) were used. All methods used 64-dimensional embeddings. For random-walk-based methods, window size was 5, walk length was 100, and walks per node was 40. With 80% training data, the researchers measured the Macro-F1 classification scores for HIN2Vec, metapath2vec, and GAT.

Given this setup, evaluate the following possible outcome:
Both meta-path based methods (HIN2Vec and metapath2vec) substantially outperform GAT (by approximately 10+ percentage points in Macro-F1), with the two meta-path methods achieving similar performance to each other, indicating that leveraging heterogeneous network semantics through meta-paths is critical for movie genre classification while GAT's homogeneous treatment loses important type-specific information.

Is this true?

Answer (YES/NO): NO